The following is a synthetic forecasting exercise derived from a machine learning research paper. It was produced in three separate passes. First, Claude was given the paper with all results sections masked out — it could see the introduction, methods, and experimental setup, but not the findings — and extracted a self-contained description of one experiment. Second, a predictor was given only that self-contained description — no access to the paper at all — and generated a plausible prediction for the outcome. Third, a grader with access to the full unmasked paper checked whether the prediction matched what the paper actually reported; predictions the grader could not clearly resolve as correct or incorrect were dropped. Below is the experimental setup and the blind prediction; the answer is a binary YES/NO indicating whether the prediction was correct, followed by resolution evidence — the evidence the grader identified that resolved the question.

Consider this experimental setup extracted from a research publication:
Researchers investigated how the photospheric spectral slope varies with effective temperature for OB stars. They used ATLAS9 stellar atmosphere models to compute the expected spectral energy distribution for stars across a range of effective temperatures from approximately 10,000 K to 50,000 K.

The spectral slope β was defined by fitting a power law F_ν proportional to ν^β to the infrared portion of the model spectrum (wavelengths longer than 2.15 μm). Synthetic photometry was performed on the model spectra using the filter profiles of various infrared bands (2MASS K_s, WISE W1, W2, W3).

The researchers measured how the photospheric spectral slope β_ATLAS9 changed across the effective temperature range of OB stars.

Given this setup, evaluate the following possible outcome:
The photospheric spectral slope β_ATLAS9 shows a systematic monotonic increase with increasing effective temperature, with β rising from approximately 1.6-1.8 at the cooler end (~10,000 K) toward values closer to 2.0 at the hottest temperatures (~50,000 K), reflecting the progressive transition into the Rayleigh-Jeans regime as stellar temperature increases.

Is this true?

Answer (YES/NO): NO